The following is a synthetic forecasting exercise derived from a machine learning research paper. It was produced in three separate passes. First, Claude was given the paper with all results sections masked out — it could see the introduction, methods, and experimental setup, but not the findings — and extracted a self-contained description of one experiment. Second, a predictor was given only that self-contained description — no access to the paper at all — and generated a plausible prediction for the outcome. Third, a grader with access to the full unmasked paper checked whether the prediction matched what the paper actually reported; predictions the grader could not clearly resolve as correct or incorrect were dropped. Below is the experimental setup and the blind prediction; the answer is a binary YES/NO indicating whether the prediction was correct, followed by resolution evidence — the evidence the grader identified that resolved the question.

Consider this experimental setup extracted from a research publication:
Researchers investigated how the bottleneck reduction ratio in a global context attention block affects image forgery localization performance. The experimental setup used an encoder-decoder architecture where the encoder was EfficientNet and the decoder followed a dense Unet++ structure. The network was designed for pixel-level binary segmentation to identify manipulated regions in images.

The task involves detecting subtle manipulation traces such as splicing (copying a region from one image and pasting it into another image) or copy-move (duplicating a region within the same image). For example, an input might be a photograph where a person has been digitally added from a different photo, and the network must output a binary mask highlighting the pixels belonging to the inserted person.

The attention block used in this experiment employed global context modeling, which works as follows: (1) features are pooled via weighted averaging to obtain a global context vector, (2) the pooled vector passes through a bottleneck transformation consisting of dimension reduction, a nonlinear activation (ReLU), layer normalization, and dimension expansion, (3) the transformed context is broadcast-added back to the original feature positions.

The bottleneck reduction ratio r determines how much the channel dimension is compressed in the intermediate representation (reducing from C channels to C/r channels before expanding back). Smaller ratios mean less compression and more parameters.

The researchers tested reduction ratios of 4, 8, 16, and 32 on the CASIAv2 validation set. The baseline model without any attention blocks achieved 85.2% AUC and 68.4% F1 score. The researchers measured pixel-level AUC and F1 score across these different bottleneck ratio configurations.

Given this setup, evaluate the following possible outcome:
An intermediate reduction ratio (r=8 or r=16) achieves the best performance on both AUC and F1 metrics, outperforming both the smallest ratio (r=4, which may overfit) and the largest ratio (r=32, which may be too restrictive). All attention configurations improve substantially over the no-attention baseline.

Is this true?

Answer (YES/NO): NO